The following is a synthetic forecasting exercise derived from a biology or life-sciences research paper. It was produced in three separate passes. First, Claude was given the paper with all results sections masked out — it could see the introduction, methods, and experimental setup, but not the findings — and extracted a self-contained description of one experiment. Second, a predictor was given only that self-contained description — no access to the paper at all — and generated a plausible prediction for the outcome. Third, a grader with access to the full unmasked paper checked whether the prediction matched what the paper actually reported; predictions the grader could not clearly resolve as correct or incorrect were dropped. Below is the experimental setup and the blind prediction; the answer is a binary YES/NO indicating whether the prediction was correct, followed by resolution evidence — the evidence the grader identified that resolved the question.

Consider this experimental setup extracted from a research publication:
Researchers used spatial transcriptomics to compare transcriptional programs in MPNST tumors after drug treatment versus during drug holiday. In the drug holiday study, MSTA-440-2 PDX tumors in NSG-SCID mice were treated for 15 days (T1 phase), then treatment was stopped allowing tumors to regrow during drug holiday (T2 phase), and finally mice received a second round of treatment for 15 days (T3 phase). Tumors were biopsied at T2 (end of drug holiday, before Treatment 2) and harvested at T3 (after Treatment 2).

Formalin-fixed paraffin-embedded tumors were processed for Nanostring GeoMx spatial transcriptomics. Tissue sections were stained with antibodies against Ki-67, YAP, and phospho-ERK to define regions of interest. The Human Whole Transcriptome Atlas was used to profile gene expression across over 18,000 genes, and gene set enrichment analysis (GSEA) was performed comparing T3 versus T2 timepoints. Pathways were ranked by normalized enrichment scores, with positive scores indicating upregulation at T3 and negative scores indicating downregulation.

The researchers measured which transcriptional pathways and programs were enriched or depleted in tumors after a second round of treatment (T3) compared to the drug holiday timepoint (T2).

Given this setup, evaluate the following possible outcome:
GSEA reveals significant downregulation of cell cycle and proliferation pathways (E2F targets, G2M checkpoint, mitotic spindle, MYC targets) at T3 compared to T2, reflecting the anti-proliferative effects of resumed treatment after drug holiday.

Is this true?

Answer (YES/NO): NO